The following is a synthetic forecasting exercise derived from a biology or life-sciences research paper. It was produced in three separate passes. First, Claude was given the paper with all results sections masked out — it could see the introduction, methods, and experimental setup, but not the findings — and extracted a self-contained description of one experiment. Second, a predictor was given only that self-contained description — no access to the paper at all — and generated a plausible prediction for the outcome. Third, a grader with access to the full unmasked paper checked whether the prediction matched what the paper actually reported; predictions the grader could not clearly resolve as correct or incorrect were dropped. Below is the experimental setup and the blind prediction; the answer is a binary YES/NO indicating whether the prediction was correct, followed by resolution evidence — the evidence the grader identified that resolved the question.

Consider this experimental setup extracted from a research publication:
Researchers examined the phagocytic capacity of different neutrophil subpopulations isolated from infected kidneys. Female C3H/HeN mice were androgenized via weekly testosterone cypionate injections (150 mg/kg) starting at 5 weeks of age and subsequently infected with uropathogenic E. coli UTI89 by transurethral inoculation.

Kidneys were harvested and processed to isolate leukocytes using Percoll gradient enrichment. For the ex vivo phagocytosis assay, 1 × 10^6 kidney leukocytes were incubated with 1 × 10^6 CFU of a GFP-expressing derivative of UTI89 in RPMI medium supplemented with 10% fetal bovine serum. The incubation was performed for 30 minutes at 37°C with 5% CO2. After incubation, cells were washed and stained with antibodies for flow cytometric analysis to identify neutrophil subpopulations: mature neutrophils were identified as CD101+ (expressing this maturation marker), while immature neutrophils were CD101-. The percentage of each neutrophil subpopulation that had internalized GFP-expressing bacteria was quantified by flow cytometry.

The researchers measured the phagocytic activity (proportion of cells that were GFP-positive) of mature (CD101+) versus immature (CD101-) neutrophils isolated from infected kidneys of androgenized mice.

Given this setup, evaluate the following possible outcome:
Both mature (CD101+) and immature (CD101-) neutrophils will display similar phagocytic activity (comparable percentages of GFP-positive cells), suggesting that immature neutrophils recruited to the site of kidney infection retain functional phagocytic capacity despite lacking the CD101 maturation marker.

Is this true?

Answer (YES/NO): NO